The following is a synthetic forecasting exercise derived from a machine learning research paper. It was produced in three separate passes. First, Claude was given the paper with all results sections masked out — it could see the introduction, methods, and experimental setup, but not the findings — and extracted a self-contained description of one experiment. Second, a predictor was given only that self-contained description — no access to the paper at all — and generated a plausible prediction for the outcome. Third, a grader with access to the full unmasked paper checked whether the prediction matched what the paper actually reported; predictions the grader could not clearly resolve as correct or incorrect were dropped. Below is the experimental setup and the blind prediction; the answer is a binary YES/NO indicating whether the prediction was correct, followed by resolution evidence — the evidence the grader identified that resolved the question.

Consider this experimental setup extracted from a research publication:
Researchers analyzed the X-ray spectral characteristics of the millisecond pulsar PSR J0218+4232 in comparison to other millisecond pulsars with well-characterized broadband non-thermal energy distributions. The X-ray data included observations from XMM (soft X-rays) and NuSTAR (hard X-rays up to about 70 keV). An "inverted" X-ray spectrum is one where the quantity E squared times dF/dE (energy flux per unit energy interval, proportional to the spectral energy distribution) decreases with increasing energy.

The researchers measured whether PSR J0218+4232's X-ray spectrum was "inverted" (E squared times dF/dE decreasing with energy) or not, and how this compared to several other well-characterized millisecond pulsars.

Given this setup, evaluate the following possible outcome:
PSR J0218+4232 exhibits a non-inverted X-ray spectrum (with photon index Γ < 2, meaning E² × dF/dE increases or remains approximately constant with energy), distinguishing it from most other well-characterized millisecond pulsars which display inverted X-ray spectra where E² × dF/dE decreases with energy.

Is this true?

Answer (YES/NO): YES